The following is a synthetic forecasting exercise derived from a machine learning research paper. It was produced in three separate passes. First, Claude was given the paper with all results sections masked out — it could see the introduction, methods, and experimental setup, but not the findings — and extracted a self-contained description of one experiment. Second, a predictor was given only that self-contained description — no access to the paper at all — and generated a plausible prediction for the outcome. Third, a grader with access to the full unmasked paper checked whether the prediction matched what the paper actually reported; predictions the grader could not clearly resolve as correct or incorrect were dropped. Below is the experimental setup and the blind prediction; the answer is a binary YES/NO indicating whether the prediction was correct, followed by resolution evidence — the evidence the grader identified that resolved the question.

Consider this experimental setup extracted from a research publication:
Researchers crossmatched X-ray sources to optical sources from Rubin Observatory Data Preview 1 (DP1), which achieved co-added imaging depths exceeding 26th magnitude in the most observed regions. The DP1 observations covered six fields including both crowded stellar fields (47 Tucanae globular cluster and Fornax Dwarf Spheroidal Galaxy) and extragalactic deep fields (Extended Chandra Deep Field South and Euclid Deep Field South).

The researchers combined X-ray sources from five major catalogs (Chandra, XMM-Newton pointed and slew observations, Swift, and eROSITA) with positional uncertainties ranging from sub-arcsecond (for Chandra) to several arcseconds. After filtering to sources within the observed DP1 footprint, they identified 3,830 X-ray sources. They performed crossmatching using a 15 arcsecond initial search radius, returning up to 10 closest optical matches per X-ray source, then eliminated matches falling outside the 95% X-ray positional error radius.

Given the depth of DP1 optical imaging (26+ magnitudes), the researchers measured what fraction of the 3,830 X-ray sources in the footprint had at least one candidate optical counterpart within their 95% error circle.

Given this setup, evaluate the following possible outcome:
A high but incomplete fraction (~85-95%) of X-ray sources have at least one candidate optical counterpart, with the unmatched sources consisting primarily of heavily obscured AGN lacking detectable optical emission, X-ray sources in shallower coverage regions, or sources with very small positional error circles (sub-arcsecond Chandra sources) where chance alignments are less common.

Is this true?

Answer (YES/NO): NO